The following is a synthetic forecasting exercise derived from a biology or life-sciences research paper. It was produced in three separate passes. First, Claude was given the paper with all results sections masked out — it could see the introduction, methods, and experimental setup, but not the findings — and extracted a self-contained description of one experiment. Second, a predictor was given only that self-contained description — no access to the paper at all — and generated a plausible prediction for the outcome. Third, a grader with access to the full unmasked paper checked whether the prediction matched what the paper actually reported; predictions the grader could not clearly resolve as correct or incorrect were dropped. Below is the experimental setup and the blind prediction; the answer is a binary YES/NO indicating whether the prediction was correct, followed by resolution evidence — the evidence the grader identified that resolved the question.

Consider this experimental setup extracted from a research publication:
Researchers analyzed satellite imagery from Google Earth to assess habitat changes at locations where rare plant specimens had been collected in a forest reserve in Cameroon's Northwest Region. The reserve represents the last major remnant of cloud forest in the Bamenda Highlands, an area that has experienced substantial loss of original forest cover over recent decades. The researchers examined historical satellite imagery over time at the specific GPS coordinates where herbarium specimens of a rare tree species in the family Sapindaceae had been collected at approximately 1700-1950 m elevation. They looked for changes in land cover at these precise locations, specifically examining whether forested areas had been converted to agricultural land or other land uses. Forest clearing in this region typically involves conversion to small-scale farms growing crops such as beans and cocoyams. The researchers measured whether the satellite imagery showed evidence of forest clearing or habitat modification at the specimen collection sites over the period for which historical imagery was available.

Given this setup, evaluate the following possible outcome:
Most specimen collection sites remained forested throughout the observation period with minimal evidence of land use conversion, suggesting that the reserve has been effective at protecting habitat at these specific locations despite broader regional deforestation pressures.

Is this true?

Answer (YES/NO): NO